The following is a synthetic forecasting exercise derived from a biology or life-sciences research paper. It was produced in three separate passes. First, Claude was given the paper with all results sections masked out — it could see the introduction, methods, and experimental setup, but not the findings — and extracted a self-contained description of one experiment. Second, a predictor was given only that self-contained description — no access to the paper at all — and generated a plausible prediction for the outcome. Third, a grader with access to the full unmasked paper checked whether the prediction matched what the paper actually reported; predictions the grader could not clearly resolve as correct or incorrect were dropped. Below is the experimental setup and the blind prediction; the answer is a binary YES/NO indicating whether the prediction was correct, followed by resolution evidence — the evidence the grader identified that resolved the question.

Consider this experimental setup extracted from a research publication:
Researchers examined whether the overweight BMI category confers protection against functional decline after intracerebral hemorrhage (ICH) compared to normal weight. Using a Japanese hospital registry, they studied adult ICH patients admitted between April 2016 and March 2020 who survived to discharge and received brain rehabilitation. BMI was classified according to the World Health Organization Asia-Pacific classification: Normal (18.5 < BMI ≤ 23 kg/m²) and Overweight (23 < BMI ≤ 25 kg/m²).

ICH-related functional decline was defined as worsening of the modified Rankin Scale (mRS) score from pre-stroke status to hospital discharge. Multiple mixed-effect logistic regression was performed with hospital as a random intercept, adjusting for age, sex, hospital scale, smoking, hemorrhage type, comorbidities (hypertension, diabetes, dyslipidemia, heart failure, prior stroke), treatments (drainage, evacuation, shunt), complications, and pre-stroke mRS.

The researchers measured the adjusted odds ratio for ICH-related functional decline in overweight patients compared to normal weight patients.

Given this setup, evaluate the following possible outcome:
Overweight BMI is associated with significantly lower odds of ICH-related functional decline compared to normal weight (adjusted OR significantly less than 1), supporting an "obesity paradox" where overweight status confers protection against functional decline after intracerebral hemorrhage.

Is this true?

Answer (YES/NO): YES